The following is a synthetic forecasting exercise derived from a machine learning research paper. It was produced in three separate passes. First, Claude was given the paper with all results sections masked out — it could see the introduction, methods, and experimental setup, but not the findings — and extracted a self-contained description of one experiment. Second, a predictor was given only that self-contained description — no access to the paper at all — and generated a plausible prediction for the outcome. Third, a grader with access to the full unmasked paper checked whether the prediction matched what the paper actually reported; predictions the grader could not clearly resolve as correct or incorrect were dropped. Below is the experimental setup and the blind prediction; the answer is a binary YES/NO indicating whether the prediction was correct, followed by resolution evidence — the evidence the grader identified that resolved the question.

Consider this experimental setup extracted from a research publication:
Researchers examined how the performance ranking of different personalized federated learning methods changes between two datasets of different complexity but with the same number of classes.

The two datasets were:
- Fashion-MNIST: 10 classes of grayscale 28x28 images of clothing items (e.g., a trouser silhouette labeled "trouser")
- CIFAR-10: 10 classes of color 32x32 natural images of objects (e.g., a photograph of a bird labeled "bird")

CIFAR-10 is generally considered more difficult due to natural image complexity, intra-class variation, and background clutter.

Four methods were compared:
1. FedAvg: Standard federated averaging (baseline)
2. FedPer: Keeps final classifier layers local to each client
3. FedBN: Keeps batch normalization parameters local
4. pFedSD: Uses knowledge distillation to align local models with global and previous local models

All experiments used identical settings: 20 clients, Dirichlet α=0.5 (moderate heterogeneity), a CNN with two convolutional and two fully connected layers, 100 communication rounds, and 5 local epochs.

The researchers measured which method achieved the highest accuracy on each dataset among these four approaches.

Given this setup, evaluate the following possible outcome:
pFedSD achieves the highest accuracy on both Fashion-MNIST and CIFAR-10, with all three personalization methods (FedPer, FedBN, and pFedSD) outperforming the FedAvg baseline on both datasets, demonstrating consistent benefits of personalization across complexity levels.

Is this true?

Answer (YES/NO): NO